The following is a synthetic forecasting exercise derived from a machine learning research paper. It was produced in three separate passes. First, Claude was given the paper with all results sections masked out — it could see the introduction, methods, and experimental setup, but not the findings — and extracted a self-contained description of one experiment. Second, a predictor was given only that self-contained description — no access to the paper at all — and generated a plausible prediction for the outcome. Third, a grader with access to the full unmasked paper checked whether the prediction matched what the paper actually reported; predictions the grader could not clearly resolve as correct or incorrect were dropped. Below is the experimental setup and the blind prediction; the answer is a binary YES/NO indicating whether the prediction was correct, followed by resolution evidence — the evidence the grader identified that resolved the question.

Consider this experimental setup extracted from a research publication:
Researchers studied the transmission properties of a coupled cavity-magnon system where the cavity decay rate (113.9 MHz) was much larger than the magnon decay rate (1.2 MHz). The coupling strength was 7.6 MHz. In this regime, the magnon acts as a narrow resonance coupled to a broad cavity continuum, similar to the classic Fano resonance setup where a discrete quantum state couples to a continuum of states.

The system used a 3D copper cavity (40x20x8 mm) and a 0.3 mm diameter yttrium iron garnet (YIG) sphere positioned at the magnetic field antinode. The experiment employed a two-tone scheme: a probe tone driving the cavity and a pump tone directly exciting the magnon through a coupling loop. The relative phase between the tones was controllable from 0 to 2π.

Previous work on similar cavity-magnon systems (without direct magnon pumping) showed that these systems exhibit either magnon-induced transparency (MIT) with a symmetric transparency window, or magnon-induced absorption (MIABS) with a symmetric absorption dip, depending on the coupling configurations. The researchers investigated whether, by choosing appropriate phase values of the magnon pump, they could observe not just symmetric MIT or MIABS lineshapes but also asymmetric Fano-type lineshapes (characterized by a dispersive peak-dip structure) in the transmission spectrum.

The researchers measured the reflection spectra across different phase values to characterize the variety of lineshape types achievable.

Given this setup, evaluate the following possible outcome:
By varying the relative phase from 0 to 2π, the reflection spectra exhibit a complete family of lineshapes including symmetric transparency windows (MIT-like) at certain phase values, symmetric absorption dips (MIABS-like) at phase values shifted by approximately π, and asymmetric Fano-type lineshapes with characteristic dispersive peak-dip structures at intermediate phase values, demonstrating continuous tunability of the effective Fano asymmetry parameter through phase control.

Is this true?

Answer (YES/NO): YES